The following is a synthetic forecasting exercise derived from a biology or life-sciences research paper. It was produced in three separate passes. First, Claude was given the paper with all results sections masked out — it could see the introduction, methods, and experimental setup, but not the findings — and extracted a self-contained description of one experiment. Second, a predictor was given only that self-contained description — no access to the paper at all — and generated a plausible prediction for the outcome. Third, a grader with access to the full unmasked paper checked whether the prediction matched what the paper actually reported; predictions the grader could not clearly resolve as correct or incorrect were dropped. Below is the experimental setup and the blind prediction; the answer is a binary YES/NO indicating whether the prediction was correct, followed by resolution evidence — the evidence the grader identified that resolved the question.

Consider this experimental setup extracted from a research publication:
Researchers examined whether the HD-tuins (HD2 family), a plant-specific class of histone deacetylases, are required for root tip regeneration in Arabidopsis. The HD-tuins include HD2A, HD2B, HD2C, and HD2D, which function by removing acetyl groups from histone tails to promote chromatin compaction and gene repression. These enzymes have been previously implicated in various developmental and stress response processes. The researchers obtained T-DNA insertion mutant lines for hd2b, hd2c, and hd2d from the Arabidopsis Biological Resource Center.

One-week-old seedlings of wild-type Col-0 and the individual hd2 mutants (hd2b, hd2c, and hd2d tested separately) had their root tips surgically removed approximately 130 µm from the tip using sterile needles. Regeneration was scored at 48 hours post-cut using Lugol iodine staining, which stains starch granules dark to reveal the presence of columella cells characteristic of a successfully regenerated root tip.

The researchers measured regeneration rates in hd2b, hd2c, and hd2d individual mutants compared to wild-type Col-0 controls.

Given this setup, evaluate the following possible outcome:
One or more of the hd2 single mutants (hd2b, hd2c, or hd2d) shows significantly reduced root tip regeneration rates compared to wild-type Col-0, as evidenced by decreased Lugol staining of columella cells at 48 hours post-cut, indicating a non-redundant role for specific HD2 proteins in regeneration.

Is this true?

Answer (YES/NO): NO